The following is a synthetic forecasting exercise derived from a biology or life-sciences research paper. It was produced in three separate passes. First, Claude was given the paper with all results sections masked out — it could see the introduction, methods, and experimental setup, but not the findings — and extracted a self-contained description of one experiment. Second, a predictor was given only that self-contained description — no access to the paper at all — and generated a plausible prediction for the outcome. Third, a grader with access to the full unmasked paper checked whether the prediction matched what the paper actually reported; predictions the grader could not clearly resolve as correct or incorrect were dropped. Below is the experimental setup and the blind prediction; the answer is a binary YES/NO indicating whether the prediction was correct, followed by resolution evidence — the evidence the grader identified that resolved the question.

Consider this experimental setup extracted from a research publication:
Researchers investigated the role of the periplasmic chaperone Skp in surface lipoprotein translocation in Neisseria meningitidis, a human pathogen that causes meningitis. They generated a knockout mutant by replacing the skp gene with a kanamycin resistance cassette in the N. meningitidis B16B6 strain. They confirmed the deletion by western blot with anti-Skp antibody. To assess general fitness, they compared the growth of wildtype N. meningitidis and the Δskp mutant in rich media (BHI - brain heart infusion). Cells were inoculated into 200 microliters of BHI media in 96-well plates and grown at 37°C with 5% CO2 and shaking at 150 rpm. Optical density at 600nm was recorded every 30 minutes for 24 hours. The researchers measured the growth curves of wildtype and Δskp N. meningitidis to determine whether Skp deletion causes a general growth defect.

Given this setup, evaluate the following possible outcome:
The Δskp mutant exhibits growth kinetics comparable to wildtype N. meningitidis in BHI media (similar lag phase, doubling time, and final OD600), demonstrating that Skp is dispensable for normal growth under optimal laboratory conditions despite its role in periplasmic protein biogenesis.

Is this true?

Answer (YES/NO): NO